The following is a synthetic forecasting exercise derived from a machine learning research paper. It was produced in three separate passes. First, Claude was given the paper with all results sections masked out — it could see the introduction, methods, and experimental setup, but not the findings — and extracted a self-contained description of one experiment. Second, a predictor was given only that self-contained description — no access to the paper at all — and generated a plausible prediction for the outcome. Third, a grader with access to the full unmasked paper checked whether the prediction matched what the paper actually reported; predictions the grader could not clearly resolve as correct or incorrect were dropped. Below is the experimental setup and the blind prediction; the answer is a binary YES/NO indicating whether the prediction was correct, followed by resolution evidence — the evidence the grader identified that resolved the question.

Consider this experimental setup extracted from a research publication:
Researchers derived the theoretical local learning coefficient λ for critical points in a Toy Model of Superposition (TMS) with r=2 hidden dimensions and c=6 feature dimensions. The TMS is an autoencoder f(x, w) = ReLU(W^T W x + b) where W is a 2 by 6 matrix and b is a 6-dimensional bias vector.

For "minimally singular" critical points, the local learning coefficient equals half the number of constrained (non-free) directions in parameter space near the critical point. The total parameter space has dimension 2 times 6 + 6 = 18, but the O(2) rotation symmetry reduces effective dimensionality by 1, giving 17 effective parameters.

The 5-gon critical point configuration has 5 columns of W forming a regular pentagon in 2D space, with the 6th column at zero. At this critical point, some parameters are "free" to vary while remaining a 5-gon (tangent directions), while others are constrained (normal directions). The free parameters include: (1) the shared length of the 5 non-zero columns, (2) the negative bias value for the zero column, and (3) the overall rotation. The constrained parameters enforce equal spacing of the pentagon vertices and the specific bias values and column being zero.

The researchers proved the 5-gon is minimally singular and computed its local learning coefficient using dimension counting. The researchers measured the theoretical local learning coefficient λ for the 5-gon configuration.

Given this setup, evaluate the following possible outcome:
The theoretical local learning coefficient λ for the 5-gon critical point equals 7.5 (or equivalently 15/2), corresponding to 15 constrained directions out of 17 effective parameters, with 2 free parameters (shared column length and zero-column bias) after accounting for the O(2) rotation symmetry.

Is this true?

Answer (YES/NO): NO